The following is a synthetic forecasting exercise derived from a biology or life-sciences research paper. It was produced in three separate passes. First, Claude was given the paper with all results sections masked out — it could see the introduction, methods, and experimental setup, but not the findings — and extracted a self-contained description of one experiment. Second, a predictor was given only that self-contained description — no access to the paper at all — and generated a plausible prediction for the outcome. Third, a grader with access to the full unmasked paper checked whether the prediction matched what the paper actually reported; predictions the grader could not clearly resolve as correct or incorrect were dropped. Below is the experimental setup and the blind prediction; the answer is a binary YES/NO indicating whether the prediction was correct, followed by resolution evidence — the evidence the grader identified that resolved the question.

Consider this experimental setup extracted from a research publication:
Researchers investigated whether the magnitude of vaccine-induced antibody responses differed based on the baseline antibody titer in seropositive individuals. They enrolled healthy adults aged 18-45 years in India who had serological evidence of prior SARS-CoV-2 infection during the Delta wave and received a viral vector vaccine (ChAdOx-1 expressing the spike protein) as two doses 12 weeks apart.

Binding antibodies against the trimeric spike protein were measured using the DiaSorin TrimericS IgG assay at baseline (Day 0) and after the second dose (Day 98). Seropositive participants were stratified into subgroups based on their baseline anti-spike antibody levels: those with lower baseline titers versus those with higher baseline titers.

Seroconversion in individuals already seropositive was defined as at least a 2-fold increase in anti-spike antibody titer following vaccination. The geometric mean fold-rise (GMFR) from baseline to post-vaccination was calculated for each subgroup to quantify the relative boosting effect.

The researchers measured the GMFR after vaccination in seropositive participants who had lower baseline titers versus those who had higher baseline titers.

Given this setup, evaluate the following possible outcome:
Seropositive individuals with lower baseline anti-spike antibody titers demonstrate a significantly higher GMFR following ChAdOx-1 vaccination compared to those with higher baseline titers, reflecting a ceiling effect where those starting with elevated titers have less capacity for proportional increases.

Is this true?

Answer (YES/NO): YES